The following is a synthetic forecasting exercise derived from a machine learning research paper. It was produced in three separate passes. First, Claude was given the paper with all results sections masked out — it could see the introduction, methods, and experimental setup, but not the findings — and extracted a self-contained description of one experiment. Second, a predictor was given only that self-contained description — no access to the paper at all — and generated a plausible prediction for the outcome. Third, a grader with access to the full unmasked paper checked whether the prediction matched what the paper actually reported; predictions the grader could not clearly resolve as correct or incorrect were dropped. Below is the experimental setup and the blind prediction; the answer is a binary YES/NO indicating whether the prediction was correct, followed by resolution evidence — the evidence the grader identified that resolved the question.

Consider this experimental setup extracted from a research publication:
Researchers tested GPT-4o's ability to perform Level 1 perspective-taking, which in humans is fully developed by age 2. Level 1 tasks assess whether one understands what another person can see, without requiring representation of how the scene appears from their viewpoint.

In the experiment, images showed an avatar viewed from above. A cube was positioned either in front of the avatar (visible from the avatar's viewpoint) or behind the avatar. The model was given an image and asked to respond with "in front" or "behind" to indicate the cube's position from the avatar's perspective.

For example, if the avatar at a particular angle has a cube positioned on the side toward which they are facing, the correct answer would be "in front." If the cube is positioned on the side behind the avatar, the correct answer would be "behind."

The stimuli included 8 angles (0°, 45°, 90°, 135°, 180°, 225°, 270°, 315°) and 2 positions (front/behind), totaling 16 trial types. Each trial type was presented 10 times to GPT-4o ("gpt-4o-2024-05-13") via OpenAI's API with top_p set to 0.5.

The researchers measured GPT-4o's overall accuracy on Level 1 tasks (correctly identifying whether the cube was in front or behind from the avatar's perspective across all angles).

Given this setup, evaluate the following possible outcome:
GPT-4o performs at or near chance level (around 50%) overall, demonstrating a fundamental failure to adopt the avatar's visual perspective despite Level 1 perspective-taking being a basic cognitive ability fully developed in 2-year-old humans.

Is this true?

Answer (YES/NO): NO